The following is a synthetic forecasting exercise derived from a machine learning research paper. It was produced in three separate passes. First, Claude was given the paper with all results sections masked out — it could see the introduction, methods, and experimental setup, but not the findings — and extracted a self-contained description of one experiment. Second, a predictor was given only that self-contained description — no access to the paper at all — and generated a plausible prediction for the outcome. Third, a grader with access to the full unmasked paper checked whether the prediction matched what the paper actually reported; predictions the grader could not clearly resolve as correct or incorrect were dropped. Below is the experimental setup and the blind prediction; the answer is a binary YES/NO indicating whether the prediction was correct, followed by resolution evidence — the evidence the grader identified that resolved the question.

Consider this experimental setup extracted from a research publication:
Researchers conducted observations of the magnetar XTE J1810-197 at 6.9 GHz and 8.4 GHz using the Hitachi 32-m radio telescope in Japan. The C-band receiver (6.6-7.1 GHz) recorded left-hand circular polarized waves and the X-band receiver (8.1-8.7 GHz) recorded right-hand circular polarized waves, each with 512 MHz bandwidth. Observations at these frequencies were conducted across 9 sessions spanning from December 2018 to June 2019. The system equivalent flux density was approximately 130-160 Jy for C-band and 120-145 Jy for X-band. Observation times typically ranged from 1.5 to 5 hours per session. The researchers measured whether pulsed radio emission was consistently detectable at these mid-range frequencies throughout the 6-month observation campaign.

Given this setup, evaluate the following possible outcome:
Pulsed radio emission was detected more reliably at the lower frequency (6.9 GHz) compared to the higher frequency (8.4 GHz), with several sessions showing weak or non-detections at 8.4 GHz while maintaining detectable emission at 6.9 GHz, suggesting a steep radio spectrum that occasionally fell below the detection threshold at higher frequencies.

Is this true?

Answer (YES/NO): NO